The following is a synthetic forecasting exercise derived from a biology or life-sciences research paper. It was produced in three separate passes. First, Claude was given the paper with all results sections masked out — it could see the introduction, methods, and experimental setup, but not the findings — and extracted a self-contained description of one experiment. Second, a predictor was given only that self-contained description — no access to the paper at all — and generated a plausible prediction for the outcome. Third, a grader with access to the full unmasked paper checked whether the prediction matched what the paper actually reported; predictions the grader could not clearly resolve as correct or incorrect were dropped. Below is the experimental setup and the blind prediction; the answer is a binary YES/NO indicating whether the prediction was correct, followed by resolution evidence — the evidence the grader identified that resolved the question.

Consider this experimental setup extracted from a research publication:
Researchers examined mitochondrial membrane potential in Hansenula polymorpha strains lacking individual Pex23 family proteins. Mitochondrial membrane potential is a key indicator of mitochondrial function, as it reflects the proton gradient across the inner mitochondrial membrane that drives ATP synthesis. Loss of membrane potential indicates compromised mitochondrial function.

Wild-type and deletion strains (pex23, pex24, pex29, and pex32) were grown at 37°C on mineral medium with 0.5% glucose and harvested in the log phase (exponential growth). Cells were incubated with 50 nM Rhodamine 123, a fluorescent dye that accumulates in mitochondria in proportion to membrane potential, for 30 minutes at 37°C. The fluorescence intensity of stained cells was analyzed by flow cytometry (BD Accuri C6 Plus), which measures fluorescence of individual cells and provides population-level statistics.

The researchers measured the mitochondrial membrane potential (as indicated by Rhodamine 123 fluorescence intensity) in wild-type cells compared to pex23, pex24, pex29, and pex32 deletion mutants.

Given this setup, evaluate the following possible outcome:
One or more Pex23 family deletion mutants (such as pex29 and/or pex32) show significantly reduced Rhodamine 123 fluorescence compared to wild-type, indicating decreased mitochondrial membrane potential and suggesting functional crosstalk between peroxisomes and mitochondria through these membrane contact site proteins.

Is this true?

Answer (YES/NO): NO